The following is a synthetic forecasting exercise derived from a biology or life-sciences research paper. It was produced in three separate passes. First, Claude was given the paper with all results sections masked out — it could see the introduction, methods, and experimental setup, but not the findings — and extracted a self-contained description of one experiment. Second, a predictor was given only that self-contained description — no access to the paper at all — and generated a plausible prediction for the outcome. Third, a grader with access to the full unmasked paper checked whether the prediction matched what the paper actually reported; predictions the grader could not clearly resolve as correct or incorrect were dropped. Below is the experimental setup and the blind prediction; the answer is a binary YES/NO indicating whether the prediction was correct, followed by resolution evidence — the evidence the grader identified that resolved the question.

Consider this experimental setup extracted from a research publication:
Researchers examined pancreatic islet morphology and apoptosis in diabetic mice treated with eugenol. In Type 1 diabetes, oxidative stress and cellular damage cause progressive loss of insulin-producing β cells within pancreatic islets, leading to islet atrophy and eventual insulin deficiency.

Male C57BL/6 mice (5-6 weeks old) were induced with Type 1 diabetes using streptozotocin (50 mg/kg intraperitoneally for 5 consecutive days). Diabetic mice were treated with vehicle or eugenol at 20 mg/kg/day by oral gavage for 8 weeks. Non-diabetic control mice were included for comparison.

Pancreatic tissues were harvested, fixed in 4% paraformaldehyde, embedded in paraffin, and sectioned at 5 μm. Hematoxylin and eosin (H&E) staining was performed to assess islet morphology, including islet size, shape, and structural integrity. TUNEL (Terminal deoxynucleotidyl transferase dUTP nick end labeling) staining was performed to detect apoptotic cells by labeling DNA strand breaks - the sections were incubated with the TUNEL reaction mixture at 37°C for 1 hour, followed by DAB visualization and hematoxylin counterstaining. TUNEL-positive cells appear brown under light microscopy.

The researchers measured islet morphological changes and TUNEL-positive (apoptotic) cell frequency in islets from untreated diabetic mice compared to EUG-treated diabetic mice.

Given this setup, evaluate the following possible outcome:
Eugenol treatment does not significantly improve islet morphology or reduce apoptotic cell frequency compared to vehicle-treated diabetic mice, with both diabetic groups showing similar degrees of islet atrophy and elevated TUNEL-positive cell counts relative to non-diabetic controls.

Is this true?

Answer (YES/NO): NO